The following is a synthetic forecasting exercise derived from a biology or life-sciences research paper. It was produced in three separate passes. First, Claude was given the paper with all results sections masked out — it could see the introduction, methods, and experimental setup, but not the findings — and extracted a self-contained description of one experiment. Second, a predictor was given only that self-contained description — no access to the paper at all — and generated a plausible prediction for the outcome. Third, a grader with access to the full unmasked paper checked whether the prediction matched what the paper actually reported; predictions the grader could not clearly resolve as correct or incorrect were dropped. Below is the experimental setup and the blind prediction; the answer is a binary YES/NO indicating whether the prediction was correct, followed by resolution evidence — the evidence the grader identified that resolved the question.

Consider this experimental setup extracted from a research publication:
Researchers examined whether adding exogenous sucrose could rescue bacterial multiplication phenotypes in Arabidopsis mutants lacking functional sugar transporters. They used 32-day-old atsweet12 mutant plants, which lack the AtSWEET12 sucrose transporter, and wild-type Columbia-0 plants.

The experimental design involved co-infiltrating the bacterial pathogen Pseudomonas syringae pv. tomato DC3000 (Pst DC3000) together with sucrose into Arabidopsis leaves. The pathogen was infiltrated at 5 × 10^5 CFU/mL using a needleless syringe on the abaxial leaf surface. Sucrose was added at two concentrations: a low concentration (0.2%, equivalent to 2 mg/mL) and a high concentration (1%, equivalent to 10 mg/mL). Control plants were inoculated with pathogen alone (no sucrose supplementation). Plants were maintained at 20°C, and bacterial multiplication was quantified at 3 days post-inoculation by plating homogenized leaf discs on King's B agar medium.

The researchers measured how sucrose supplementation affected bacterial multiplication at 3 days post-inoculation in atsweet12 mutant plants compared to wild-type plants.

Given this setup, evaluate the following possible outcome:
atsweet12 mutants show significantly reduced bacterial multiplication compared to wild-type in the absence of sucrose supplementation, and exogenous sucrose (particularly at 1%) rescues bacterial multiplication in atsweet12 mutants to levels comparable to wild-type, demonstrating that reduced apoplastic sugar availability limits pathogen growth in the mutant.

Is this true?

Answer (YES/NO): NO